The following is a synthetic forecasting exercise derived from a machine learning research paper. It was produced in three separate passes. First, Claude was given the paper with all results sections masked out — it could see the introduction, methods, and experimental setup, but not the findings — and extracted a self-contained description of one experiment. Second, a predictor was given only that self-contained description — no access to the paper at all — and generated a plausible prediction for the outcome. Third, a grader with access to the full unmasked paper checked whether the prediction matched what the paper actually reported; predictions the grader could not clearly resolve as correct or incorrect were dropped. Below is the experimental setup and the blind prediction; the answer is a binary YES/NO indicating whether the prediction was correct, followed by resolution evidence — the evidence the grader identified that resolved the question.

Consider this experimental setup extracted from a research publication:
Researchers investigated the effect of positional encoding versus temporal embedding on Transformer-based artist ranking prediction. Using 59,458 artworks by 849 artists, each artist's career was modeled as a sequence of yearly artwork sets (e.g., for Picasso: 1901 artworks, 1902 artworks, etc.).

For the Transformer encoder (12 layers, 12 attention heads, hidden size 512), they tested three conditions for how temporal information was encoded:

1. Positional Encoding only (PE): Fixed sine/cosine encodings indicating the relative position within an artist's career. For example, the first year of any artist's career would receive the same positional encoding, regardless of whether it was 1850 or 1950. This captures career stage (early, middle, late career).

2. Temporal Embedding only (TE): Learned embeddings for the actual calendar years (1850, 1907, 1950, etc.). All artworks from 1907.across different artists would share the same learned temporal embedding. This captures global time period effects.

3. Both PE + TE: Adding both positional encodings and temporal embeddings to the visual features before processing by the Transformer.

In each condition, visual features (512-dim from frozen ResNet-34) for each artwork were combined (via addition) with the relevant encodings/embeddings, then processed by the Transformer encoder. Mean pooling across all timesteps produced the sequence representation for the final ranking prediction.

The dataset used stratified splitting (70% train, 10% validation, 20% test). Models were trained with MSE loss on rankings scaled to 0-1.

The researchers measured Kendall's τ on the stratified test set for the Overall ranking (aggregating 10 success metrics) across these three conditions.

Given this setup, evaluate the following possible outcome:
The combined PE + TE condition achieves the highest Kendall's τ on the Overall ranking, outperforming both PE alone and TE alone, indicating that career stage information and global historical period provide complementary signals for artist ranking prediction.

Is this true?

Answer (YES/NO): YES